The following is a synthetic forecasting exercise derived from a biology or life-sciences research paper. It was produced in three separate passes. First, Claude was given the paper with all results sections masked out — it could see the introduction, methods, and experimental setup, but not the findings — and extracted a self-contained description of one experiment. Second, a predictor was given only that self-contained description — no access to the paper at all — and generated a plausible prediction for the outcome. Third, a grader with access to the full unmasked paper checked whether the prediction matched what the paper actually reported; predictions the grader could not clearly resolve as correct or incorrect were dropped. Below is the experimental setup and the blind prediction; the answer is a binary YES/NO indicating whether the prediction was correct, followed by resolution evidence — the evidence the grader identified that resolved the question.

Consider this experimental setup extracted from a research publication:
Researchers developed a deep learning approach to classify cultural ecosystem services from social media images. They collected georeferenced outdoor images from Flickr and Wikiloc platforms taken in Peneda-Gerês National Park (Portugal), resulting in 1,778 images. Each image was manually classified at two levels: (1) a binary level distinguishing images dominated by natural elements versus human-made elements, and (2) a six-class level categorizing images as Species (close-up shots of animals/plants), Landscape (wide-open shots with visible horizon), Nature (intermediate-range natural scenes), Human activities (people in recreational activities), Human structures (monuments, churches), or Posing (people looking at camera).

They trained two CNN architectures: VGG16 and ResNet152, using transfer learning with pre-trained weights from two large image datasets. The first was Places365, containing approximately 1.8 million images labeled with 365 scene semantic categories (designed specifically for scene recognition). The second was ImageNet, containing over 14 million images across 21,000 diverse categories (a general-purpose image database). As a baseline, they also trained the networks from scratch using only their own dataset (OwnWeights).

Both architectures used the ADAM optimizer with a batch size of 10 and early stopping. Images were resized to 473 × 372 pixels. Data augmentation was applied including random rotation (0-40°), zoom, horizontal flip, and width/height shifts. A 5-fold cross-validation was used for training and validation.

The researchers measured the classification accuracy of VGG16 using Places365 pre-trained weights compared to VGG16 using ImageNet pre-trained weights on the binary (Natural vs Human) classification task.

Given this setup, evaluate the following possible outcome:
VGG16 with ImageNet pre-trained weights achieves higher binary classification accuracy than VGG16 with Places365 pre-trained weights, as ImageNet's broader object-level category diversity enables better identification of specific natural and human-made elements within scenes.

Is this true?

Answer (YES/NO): NO